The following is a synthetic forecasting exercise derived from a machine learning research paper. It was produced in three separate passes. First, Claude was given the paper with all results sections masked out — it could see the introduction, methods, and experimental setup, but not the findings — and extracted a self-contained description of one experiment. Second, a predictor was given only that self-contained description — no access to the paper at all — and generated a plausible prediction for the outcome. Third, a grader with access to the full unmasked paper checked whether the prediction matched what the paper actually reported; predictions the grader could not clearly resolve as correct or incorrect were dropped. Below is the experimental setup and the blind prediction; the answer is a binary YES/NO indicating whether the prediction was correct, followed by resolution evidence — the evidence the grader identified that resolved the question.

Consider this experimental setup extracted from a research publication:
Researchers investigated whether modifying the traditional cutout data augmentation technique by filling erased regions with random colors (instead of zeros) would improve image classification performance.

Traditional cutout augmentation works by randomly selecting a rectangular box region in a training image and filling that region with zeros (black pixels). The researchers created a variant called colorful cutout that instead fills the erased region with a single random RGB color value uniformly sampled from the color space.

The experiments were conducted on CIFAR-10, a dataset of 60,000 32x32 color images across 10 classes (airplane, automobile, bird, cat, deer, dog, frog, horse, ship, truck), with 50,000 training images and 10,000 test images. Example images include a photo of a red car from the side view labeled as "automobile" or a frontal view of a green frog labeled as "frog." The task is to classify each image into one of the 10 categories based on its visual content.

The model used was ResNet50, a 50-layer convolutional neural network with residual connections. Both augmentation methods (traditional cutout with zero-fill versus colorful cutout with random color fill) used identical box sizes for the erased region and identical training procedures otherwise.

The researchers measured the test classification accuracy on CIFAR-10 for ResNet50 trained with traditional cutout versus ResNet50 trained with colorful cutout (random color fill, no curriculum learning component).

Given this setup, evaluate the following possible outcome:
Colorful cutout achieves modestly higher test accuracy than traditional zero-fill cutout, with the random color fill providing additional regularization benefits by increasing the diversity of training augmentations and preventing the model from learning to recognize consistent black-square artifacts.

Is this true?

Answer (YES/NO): NO